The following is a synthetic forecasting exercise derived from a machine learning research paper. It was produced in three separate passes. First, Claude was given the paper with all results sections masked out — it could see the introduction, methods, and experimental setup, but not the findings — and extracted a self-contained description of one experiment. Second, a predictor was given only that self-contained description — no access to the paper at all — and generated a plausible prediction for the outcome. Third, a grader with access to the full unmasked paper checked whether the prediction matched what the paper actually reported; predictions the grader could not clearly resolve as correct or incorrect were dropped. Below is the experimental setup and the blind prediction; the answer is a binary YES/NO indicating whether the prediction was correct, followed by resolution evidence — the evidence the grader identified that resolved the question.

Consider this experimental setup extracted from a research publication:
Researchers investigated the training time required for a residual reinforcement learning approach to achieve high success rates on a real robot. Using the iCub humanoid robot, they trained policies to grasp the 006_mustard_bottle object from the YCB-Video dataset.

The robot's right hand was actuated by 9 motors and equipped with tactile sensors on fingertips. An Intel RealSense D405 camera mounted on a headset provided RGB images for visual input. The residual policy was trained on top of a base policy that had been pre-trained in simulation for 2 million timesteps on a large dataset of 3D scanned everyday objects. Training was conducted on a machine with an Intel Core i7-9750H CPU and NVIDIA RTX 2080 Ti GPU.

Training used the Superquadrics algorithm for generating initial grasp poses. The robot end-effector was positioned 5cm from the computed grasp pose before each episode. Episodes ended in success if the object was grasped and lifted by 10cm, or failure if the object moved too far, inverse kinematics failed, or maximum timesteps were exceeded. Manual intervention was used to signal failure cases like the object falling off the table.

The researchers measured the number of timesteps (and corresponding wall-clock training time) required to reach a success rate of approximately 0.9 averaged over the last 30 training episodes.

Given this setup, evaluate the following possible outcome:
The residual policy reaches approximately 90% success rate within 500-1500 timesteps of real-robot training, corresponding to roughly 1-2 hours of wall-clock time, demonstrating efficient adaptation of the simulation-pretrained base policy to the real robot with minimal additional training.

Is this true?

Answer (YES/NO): NO